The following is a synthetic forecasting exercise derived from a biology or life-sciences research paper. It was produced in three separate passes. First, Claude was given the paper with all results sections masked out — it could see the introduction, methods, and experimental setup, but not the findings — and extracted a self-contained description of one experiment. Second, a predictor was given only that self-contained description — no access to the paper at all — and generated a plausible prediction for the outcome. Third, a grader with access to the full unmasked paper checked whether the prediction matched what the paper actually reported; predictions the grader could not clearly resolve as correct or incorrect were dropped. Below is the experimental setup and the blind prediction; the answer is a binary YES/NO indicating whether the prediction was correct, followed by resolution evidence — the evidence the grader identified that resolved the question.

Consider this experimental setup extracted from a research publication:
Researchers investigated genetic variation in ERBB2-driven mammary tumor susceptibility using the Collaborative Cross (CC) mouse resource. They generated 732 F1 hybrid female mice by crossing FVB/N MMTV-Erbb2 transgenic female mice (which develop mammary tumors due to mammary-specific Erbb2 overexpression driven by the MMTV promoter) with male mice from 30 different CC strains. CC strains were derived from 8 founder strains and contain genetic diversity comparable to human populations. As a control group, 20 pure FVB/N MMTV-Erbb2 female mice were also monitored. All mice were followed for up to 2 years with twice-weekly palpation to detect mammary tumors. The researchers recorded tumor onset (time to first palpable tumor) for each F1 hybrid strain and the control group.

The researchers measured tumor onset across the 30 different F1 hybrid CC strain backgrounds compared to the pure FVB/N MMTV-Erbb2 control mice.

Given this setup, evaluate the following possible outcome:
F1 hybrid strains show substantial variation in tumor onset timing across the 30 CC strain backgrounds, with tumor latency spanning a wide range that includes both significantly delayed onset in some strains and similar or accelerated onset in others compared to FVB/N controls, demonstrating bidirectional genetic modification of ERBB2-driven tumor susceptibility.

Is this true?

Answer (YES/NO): NO